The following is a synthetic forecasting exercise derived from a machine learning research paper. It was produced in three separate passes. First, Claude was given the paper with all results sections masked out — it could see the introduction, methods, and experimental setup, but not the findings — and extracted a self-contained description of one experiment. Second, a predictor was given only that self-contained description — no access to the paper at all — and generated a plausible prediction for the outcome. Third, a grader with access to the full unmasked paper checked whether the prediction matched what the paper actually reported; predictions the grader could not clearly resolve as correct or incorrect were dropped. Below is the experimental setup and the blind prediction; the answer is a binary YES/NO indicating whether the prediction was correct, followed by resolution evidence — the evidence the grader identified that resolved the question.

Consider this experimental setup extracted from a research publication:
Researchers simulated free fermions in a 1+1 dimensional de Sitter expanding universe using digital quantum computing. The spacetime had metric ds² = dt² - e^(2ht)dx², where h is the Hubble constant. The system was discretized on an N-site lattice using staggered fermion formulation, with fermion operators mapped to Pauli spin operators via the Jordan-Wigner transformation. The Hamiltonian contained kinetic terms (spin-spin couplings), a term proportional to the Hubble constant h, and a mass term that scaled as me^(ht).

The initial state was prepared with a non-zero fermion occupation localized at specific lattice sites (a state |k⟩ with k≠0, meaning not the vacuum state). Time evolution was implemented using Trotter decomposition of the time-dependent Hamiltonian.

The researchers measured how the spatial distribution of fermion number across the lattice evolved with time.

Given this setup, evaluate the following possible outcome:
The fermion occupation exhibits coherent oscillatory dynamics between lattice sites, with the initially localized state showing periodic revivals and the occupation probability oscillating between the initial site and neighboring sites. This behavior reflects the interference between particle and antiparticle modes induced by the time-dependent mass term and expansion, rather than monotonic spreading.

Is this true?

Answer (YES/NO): NO